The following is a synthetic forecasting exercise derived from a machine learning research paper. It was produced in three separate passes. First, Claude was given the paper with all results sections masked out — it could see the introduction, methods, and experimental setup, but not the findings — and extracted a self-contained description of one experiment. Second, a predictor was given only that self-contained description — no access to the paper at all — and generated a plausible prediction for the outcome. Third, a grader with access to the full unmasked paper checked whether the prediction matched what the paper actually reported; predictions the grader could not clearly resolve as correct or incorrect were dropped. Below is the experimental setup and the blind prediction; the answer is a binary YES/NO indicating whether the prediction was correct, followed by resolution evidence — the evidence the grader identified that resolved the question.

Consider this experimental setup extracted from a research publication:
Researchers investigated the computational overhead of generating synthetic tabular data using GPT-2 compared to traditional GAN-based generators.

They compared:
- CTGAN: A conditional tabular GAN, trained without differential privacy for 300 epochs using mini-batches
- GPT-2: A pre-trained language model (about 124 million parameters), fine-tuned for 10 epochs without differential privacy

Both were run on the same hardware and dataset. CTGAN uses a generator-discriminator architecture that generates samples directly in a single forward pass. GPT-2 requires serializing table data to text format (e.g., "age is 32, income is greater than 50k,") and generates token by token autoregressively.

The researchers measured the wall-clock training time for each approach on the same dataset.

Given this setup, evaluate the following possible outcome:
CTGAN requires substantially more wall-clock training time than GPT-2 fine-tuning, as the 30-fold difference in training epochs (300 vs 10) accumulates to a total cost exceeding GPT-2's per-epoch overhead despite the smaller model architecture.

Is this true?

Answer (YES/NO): NO